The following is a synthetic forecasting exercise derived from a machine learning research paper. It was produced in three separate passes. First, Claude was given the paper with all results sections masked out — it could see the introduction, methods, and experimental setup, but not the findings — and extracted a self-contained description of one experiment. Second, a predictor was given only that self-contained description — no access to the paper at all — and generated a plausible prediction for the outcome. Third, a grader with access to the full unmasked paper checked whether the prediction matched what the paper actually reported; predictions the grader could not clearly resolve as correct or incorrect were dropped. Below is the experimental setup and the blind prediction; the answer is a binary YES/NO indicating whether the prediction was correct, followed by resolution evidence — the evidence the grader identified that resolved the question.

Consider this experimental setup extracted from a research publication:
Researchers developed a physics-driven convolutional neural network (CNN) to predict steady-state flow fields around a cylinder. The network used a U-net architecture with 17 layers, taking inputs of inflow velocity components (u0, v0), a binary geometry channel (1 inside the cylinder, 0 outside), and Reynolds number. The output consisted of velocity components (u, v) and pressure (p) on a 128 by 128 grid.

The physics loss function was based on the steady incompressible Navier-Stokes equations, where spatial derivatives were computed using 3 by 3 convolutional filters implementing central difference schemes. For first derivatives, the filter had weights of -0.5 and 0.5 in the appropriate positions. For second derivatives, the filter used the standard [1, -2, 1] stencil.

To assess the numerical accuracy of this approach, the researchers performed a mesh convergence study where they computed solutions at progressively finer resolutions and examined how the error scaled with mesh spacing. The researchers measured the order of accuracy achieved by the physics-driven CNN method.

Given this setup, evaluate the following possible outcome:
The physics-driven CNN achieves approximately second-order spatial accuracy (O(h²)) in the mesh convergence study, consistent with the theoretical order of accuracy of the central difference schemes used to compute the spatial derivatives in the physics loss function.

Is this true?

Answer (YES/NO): NO